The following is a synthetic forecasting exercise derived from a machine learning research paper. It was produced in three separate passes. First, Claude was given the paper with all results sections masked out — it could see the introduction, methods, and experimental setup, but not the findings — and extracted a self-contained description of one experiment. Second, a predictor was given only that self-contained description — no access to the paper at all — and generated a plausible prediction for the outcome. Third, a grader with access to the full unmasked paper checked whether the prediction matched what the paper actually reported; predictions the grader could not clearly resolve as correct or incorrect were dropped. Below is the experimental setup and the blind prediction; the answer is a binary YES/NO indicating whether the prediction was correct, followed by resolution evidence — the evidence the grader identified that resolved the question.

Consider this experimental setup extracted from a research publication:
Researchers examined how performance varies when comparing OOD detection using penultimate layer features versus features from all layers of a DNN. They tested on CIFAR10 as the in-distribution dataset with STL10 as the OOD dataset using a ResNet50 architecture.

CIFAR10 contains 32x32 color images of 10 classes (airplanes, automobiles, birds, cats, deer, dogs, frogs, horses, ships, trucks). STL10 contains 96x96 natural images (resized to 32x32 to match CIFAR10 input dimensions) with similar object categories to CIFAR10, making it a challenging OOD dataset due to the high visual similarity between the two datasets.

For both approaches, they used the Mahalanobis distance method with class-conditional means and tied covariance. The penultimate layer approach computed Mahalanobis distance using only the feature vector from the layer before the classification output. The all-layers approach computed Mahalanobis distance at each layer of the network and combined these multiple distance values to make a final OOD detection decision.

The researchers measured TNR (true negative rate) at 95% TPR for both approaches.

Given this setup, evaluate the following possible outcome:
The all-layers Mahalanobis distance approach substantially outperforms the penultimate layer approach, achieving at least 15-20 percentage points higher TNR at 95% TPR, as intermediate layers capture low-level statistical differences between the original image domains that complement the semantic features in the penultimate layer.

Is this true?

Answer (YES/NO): YES